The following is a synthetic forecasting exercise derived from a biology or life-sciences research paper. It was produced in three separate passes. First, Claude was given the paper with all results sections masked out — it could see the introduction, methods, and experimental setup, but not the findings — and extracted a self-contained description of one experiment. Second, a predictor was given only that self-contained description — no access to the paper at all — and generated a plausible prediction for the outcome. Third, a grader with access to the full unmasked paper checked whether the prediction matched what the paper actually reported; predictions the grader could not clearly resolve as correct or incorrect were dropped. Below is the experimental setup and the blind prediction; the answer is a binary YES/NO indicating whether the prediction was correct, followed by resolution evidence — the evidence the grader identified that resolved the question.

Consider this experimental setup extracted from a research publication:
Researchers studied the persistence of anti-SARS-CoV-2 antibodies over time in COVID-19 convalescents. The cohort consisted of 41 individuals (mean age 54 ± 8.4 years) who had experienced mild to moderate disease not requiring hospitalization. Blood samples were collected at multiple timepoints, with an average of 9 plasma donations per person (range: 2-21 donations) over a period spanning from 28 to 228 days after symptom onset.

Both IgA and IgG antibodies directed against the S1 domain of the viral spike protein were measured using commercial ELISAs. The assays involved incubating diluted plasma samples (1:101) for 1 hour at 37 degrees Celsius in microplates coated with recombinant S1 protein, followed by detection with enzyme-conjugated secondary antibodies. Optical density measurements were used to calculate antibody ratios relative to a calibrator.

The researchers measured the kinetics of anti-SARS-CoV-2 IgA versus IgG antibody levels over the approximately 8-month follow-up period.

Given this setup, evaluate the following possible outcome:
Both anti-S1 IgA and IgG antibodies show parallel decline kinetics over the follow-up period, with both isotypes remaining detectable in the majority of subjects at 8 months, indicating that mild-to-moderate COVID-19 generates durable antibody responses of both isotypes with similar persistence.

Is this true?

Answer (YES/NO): NO